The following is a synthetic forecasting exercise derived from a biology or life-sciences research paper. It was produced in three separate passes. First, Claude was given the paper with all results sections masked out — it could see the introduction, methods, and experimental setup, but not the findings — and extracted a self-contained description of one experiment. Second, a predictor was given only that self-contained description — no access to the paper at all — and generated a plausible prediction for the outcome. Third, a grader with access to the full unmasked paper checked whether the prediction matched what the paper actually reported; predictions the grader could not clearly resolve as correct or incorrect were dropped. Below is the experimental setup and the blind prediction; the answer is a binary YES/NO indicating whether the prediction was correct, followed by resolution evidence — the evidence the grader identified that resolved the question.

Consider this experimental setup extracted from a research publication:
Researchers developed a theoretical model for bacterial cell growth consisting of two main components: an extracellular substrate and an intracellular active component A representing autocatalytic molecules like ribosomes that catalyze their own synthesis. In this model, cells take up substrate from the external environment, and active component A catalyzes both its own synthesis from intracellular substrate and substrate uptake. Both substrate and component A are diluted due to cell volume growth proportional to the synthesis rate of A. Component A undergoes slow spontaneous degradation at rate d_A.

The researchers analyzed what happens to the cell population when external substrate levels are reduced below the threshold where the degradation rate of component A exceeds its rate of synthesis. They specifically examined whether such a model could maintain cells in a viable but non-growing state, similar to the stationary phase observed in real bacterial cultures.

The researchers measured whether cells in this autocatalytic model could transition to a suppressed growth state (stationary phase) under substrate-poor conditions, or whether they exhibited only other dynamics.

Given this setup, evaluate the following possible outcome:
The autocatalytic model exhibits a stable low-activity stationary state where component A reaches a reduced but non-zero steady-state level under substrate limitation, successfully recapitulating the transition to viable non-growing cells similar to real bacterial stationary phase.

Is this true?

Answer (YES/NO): NO